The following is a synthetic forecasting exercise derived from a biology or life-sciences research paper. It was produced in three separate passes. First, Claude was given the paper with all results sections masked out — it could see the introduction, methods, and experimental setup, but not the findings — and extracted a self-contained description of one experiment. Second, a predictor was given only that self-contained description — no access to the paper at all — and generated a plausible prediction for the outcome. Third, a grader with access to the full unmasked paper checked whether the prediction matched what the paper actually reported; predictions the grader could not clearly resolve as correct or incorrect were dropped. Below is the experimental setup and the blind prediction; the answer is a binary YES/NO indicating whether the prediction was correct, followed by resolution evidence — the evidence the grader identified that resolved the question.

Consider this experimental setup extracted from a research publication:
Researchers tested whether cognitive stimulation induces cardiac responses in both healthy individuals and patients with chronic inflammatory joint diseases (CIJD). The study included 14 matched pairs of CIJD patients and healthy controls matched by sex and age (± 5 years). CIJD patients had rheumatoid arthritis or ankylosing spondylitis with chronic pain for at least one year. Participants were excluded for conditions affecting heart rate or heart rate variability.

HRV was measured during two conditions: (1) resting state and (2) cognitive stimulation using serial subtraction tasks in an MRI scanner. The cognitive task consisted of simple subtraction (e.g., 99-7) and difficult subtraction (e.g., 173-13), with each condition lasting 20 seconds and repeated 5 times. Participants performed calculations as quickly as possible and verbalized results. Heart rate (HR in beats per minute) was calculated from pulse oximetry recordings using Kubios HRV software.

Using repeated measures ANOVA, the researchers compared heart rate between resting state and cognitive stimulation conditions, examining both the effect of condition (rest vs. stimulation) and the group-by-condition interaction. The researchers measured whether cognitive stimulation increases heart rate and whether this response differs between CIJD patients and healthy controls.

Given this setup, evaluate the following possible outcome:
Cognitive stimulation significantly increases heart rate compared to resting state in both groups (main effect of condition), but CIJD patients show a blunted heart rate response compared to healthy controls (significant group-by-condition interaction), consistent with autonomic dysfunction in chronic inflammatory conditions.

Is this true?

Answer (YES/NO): NO